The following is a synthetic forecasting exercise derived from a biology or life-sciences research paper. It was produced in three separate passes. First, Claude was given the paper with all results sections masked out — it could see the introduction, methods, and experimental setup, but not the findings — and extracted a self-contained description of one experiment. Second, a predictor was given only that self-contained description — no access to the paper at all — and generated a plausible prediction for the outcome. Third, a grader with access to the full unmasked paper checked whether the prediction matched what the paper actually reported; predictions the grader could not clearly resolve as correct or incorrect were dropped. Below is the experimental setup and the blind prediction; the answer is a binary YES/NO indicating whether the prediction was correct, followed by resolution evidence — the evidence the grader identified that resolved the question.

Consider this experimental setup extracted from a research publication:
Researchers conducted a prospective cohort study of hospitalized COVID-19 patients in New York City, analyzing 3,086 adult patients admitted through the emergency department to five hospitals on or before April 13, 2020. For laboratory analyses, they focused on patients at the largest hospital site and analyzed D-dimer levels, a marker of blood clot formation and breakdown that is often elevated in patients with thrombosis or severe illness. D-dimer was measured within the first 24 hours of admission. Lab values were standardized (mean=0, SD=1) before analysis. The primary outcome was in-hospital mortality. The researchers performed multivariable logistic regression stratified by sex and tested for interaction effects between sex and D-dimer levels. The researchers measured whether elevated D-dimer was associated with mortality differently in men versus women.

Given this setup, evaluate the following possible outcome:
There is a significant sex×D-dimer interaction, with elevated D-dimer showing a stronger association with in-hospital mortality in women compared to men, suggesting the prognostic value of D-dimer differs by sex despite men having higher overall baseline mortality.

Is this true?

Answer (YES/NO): NO